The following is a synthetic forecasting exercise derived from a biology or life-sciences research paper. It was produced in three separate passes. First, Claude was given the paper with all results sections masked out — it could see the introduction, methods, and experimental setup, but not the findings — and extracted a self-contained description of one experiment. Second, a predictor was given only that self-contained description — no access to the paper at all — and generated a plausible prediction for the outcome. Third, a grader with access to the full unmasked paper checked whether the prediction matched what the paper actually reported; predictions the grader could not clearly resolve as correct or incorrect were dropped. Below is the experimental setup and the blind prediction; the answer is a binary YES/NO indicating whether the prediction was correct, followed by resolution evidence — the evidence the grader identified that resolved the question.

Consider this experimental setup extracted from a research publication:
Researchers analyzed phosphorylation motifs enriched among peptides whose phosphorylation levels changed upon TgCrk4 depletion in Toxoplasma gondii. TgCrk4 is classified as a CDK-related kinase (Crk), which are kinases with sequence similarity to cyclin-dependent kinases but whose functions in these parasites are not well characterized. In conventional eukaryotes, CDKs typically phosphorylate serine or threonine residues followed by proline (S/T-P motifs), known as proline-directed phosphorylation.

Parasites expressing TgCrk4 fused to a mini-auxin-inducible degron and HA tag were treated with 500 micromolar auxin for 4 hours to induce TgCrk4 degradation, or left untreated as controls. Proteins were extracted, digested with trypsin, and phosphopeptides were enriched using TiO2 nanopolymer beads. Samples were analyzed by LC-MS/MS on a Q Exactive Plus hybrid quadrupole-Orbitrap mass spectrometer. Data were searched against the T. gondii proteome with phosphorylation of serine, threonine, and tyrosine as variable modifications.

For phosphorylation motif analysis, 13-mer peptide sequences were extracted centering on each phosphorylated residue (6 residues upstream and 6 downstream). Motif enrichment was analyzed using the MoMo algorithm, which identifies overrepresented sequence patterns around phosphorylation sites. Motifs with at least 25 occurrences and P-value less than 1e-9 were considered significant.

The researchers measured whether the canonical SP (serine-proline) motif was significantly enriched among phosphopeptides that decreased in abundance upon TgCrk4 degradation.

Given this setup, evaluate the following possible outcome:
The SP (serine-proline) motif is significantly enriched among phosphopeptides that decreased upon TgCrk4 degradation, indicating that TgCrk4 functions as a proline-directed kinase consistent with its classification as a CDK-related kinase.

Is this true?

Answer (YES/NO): NO